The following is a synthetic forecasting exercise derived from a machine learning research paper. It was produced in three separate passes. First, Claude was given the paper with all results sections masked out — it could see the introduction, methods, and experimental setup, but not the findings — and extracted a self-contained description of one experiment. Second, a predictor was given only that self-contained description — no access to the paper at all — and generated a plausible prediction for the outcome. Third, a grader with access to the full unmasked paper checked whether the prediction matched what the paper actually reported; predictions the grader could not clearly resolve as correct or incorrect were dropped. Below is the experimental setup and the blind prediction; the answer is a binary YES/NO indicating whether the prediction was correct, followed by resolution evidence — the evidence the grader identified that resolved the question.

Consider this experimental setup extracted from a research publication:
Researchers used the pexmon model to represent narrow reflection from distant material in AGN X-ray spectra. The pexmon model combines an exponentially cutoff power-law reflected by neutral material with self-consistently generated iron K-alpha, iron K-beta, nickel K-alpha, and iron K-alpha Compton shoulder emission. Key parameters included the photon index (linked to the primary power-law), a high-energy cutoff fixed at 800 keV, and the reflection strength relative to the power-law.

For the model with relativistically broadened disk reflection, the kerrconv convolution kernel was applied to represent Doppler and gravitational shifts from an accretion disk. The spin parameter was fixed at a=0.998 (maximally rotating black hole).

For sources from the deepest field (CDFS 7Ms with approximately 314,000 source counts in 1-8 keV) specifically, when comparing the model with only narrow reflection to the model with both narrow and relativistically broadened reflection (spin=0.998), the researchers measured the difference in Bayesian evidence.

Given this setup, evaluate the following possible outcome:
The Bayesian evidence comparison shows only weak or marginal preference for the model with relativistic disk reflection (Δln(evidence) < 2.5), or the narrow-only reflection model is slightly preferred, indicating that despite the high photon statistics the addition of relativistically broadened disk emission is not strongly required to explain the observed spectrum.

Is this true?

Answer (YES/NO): NO